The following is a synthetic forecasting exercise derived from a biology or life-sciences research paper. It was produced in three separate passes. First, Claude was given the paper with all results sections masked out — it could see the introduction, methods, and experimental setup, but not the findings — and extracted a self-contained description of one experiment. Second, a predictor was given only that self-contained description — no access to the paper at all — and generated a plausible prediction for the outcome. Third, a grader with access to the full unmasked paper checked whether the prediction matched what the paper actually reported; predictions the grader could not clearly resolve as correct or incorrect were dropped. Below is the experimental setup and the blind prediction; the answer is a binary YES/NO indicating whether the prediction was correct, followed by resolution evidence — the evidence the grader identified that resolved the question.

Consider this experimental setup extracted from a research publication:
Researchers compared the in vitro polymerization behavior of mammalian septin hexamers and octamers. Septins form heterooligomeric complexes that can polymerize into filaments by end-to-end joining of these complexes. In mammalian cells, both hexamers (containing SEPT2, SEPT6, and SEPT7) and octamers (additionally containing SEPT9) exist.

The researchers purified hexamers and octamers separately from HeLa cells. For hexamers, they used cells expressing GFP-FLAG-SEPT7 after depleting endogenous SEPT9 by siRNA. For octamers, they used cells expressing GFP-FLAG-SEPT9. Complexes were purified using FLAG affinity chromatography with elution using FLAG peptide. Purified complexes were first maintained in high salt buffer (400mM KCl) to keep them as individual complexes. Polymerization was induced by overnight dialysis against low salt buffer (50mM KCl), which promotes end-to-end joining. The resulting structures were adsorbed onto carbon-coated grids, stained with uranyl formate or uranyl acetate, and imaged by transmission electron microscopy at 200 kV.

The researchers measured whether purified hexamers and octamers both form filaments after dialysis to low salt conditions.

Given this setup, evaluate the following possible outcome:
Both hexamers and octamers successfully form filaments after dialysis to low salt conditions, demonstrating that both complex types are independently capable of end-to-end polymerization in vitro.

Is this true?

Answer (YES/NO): YES